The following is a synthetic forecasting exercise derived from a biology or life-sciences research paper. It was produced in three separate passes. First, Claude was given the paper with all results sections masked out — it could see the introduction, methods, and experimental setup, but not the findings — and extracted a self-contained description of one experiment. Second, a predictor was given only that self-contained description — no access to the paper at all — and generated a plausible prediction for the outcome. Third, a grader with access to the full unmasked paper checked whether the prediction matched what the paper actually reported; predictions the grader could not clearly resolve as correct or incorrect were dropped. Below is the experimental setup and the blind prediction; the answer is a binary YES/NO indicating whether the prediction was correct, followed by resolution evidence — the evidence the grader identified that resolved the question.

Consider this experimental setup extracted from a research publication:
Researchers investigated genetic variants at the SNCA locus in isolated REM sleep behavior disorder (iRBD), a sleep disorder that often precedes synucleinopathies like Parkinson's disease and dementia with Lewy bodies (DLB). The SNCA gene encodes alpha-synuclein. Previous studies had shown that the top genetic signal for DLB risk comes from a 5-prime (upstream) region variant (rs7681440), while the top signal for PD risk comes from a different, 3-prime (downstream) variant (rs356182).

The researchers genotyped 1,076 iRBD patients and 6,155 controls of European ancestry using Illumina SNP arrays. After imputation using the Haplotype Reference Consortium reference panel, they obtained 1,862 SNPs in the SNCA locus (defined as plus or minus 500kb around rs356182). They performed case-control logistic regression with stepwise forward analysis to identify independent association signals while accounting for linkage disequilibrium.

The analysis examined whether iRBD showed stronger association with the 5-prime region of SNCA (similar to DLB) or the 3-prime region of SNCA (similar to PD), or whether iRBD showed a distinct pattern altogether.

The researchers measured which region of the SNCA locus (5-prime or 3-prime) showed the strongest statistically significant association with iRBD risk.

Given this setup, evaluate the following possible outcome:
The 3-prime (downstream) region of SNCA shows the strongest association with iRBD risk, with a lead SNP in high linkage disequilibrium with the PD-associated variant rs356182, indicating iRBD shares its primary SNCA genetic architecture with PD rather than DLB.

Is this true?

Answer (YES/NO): NO